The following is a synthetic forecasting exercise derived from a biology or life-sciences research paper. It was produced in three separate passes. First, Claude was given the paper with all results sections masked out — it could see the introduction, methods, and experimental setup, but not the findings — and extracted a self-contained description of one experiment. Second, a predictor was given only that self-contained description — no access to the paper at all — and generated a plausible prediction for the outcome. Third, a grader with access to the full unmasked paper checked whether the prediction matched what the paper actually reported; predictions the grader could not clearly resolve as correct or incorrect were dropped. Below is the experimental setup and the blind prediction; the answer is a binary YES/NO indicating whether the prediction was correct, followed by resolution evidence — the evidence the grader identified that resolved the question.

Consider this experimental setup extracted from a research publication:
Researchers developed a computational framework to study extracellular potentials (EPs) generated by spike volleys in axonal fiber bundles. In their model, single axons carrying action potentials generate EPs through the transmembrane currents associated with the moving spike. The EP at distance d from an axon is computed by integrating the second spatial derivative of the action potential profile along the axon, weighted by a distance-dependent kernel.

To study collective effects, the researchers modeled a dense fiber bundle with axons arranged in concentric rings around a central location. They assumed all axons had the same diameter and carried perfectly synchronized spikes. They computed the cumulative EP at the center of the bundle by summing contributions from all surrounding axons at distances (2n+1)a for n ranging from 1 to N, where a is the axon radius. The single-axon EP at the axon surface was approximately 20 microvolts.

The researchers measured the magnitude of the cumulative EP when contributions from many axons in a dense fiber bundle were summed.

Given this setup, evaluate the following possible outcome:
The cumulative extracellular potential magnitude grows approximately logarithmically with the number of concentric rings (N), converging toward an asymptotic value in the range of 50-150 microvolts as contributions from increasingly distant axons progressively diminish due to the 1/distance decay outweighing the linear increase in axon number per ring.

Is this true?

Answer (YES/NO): NO